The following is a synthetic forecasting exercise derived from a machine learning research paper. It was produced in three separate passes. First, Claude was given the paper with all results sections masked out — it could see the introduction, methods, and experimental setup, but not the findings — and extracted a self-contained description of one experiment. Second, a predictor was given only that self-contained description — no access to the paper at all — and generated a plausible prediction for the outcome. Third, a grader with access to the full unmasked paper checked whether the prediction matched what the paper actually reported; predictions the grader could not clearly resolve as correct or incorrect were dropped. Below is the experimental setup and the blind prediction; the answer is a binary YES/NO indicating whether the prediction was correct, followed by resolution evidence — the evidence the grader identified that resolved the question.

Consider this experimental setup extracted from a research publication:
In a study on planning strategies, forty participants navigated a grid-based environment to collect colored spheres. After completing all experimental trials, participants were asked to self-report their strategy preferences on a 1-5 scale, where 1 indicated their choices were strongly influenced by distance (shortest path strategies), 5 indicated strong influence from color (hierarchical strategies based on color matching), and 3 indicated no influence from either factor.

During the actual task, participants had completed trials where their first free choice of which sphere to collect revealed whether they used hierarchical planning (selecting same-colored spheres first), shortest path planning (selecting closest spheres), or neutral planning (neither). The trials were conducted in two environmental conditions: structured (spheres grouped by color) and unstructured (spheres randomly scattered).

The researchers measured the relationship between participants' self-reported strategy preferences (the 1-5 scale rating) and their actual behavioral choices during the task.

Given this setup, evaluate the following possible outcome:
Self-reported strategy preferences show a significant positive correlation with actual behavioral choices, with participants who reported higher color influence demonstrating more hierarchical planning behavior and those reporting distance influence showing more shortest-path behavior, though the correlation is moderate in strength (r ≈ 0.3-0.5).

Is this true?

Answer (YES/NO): NO